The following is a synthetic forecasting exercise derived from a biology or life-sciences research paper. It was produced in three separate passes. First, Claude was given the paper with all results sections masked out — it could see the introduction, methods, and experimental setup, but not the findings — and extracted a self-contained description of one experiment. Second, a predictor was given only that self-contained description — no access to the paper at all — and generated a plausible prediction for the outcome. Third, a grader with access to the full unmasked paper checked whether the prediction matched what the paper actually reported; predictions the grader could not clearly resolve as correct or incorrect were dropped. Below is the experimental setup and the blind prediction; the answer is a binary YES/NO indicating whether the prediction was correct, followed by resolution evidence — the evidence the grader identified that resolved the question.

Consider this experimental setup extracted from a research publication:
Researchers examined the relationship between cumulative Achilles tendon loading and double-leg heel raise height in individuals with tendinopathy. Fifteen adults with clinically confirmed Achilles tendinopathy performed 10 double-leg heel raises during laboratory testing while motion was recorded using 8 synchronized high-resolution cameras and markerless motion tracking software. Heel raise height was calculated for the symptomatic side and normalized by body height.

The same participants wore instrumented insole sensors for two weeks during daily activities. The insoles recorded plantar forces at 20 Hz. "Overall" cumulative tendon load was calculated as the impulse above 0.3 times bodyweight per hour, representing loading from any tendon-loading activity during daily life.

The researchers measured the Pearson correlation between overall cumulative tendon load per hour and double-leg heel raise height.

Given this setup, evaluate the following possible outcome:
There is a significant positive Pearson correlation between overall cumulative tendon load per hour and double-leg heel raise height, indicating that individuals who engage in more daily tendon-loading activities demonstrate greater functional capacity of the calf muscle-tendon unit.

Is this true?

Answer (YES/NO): NO